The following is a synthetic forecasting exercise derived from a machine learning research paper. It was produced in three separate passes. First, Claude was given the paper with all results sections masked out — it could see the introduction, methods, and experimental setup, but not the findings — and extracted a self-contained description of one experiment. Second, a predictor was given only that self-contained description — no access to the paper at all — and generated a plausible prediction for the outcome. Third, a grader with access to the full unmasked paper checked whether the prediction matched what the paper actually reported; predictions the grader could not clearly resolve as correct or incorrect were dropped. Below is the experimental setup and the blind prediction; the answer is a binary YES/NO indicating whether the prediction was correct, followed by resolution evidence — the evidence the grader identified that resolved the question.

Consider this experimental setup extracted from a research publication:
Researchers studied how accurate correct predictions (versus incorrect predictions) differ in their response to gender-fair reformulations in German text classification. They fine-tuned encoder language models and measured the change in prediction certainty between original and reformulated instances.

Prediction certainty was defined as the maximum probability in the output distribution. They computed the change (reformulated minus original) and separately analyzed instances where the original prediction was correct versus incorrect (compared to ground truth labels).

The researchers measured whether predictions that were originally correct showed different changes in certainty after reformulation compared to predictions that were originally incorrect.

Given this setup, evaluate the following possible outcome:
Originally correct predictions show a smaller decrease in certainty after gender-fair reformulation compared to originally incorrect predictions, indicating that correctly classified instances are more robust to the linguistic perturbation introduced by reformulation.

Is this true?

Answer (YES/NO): NO